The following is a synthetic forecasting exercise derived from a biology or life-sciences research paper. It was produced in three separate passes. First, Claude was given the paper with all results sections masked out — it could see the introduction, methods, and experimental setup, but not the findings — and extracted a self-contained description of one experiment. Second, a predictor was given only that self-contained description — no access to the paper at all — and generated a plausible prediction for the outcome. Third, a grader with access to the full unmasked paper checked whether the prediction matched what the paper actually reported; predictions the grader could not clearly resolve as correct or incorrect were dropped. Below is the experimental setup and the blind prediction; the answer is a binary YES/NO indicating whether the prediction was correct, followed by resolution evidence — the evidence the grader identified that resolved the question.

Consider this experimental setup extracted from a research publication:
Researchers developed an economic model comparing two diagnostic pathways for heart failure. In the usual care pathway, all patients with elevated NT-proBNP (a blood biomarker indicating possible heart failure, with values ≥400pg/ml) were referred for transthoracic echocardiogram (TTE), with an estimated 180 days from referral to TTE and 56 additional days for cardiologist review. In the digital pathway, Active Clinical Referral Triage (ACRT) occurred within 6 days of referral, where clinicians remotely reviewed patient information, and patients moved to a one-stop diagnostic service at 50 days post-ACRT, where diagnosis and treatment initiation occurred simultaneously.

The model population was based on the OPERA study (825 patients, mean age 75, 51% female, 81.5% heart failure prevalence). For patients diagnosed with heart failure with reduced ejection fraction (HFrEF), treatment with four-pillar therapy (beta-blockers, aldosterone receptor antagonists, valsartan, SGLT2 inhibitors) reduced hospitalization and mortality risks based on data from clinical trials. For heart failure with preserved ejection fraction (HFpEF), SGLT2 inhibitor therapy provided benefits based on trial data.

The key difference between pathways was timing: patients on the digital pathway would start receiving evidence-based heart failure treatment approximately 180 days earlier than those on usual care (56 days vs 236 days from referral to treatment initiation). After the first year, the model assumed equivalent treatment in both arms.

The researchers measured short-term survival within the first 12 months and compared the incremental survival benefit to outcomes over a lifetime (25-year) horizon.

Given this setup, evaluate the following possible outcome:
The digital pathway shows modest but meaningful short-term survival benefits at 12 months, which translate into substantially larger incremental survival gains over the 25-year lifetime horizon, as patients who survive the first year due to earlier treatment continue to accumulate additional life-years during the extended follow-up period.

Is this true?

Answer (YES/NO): NO